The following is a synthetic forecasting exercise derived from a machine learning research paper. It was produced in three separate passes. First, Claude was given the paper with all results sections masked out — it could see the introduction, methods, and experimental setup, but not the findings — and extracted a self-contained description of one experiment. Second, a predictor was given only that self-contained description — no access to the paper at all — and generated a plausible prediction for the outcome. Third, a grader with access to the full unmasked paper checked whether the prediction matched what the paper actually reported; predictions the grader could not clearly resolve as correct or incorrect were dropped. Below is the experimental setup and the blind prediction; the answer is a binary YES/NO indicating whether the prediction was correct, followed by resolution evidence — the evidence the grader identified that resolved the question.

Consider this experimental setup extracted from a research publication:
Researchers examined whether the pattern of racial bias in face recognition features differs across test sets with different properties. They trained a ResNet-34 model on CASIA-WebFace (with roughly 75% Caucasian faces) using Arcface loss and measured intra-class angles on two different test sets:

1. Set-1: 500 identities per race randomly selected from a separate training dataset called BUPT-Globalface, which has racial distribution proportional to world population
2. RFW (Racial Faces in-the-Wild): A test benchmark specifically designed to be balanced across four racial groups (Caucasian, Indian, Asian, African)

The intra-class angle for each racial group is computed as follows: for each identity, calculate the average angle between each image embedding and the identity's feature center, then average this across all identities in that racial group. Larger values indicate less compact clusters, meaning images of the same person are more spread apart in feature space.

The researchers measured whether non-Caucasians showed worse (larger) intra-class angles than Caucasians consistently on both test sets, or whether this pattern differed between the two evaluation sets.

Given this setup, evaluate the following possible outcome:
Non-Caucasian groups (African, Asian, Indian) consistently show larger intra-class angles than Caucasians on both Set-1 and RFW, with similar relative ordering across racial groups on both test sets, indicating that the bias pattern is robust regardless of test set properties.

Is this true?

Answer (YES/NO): NO